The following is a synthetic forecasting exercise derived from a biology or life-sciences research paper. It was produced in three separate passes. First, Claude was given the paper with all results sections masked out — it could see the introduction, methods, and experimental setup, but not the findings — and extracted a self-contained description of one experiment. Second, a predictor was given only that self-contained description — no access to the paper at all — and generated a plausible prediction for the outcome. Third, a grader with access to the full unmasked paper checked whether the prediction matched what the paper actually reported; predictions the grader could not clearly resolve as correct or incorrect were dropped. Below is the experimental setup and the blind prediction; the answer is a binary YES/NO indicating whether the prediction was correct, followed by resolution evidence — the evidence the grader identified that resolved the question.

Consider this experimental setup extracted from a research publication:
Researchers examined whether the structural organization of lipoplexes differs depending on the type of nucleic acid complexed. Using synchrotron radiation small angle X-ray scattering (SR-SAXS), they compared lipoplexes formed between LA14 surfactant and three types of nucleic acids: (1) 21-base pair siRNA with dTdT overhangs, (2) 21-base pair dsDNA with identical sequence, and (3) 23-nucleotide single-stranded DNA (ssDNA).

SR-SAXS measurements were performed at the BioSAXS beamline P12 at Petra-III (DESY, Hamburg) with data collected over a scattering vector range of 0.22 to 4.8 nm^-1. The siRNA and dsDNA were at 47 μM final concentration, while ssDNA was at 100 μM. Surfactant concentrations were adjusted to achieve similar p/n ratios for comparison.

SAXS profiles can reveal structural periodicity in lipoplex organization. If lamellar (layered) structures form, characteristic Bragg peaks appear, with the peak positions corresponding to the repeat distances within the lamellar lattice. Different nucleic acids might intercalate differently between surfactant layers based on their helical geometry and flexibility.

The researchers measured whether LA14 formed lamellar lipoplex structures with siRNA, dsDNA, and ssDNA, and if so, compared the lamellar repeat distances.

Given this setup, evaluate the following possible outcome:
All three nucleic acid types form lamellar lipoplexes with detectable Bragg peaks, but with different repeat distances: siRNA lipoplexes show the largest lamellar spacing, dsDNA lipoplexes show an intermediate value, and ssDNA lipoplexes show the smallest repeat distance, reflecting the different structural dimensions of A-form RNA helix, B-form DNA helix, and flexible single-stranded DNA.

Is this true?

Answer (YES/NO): NO